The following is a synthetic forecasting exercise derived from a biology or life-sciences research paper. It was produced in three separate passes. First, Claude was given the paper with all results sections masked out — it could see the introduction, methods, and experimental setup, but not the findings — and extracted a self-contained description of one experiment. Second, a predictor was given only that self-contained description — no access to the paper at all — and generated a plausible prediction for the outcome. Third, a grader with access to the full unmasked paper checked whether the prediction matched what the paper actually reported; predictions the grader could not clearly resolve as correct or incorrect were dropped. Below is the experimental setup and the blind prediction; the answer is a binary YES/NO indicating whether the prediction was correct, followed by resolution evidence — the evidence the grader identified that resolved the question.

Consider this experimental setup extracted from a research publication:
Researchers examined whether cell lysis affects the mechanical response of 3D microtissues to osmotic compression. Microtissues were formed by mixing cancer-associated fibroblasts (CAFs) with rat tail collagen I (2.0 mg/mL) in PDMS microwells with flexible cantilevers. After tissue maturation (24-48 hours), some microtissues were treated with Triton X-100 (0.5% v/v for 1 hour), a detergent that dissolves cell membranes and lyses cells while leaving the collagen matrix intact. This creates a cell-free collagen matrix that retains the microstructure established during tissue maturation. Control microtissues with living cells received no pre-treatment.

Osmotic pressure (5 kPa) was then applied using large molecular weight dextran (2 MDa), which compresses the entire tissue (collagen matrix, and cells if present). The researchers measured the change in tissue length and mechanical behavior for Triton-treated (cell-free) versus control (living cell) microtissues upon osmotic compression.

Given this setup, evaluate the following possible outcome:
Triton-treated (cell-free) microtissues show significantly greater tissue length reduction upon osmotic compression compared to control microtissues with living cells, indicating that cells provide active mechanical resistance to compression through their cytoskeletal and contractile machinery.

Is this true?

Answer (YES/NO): NO